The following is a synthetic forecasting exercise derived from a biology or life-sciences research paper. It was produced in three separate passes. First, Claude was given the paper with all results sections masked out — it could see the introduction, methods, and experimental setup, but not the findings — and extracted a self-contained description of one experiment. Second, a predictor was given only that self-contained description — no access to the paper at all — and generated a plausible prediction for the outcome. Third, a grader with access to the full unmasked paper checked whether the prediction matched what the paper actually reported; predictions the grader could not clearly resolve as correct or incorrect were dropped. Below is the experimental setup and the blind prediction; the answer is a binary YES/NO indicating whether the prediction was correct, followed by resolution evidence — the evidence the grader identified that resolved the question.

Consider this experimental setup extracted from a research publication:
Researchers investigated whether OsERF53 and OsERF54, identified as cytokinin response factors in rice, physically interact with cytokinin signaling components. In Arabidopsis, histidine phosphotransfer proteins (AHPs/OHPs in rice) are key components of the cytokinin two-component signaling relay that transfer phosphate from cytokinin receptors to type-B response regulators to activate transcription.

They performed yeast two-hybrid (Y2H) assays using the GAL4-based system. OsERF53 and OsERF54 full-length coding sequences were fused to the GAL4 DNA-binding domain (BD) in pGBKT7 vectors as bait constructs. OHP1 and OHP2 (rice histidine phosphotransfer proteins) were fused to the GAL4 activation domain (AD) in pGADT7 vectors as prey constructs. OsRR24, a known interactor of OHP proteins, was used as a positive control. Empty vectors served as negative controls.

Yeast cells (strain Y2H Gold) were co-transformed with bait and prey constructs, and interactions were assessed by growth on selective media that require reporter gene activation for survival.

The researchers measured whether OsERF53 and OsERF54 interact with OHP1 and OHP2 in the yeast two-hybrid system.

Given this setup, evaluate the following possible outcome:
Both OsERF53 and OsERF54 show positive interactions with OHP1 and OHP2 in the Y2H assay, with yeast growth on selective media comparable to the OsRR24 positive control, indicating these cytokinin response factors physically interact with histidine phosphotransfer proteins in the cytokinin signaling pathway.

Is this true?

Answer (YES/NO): YES